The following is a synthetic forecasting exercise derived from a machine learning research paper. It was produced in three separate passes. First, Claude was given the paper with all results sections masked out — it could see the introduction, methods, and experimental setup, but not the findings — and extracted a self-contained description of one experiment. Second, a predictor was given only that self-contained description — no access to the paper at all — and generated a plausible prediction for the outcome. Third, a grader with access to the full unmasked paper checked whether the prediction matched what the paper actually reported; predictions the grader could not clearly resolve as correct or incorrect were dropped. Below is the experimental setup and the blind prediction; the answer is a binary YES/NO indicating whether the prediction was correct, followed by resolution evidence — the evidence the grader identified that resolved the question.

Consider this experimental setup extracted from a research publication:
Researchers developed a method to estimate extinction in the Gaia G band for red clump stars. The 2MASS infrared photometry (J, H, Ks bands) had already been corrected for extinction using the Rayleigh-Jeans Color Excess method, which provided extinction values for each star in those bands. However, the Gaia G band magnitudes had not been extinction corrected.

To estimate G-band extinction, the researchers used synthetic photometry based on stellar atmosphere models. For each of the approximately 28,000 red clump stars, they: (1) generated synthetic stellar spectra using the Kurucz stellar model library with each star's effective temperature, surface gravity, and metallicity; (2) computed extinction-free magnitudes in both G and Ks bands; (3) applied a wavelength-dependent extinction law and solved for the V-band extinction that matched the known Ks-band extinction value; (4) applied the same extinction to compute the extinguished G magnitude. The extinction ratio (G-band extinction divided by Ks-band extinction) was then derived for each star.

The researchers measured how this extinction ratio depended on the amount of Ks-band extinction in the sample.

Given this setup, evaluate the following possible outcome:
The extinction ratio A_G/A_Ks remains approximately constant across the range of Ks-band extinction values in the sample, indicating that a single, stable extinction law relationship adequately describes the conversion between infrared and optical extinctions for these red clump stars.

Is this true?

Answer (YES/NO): NO